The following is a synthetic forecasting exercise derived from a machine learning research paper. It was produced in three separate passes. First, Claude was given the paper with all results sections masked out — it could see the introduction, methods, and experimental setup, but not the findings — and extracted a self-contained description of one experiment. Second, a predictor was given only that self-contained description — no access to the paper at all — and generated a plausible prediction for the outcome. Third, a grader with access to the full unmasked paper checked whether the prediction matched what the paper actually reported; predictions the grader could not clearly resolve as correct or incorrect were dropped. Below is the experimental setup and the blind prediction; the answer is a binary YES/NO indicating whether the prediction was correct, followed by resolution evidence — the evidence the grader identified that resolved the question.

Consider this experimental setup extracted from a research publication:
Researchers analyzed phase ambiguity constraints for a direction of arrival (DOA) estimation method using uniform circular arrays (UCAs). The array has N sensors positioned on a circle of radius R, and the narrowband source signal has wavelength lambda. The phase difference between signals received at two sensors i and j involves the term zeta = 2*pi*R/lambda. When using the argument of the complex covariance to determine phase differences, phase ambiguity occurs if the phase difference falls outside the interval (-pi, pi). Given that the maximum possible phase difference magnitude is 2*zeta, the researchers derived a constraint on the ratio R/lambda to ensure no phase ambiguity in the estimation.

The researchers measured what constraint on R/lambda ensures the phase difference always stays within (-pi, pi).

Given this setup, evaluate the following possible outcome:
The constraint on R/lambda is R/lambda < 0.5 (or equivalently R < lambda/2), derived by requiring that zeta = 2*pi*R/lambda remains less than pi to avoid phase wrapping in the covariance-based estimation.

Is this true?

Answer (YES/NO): NO